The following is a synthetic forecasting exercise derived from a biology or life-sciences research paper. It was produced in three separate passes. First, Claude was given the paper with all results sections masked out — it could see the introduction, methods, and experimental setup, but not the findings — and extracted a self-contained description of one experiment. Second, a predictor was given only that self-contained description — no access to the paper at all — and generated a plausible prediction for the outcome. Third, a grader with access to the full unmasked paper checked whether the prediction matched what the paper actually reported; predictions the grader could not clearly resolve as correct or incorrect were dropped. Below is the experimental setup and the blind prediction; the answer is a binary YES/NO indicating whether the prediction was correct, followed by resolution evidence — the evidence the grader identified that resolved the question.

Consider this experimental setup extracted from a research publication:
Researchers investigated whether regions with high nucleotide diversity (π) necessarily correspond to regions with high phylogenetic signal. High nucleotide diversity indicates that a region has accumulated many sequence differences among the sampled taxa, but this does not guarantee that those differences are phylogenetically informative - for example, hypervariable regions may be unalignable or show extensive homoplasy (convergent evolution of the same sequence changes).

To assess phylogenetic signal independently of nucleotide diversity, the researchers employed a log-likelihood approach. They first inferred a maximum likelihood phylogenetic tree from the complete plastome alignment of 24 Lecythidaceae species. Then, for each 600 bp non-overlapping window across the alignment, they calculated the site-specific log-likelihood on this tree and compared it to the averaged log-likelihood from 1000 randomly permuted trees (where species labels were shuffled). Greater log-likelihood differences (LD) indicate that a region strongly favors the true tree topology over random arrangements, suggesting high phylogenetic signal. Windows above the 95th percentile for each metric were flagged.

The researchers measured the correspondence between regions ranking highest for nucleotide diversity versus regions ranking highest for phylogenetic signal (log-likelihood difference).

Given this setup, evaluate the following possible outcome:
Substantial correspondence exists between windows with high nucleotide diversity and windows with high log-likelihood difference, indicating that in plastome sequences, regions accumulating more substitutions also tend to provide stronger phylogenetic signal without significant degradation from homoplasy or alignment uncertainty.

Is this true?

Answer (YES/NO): YES